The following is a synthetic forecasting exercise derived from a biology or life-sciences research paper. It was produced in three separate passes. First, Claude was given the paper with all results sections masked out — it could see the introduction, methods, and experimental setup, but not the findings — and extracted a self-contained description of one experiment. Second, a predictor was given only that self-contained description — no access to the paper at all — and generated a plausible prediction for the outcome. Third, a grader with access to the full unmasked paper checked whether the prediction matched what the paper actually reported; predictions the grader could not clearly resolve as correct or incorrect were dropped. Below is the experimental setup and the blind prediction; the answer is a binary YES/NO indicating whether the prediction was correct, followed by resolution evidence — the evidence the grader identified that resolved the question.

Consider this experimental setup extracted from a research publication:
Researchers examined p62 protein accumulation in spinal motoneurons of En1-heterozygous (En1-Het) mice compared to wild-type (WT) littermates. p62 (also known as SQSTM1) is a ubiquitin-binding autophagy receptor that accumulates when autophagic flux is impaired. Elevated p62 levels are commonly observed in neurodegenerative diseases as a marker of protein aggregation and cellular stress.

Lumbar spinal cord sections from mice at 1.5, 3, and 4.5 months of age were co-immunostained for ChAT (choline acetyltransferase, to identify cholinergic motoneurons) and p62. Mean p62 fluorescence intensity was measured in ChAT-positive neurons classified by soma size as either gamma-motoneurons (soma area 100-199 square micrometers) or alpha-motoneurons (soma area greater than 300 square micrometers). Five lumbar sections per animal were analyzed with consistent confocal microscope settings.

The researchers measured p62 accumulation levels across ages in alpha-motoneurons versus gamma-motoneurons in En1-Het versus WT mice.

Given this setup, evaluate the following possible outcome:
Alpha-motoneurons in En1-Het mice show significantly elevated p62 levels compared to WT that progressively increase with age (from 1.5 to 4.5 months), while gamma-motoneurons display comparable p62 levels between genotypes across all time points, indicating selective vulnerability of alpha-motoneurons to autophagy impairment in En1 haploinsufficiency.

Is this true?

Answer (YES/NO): NO